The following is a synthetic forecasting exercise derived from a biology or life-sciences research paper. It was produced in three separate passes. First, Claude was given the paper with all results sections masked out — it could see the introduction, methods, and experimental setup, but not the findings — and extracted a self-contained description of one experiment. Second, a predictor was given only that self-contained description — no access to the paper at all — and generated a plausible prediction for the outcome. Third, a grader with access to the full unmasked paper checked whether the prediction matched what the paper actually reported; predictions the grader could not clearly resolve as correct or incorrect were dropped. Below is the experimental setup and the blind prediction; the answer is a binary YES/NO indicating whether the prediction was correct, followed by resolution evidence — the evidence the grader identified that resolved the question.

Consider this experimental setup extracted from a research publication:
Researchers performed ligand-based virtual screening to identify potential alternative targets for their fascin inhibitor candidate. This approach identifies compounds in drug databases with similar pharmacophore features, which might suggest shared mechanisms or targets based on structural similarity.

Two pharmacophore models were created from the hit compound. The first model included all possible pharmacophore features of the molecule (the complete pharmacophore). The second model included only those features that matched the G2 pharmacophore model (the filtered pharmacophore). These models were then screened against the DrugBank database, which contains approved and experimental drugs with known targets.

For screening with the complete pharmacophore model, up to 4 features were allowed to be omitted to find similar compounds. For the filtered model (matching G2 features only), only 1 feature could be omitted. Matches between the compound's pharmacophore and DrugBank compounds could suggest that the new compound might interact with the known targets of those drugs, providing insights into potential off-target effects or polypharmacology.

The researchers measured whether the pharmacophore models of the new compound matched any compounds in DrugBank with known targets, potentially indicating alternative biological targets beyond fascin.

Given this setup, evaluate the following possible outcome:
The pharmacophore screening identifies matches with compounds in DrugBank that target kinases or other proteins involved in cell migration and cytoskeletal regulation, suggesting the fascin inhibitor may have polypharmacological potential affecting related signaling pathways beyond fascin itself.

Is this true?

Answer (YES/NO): NO